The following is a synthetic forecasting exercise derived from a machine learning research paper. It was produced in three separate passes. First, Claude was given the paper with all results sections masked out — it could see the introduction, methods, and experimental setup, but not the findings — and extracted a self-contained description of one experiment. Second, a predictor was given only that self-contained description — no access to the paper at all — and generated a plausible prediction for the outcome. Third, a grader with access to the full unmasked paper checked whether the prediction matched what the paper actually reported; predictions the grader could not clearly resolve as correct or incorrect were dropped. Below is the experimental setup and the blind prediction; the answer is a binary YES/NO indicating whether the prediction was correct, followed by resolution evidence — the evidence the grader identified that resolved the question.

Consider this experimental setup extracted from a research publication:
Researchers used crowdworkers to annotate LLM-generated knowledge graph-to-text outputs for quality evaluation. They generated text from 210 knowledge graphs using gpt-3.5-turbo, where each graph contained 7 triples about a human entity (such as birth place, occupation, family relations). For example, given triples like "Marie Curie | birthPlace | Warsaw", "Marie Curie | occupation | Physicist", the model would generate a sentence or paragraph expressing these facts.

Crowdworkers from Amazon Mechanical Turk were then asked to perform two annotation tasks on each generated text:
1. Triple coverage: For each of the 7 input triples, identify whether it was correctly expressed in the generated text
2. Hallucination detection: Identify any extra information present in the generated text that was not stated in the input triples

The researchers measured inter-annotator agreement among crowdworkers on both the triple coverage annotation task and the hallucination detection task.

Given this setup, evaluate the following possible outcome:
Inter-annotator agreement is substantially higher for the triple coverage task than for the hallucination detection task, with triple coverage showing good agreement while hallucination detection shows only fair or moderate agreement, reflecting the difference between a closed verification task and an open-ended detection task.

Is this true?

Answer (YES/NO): NO